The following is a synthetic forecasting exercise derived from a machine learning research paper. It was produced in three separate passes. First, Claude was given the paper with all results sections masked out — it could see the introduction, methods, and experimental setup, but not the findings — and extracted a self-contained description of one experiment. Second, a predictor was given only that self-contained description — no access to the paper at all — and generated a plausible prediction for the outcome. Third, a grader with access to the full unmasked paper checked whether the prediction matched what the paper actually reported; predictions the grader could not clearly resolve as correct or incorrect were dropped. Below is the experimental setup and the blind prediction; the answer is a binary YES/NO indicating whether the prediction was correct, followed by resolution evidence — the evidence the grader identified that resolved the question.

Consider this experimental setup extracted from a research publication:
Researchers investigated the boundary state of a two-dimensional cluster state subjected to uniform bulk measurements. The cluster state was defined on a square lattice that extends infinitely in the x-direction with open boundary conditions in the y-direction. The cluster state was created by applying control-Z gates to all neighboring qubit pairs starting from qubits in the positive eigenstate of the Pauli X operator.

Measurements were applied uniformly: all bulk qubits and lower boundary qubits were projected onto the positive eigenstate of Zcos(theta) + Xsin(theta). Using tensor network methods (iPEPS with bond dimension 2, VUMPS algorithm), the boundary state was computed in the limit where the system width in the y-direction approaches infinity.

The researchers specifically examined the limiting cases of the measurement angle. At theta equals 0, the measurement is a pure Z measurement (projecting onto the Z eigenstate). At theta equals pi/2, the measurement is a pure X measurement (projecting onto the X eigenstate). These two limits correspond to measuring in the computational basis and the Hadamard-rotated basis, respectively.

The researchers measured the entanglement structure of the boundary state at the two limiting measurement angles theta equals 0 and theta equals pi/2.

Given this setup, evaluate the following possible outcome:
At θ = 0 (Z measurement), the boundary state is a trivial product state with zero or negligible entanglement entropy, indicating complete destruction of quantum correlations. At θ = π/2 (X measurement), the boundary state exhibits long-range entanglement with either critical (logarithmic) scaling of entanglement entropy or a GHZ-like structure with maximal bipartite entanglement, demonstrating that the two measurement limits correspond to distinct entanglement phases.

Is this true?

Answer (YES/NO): NO